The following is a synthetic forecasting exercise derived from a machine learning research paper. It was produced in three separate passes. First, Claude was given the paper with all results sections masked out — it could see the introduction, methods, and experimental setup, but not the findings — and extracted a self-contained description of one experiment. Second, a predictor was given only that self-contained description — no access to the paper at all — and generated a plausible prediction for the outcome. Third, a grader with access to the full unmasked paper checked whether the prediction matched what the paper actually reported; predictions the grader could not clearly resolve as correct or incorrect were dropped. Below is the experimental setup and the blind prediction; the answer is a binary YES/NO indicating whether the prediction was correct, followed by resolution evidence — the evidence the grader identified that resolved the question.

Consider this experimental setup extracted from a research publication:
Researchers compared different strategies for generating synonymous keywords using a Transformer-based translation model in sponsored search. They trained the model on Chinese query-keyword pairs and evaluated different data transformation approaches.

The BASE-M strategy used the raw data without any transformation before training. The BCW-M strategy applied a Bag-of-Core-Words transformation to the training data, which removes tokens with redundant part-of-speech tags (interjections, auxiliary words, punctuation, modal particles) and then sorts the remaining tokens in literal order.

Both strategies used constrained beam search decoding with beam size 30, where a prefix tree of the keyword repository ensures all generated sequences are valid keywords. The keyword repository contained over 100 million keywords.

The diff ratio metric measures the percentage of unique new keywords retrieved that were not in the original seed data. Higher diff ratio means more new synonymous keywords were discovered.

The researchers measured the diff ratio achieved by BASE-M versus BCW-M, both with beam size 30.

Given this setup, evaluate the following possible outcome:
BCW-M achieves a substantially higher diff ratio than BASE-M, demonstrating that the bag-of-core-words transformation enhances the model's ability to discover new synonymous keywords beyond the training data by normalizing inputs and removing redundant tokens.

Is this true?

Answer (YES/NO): YES